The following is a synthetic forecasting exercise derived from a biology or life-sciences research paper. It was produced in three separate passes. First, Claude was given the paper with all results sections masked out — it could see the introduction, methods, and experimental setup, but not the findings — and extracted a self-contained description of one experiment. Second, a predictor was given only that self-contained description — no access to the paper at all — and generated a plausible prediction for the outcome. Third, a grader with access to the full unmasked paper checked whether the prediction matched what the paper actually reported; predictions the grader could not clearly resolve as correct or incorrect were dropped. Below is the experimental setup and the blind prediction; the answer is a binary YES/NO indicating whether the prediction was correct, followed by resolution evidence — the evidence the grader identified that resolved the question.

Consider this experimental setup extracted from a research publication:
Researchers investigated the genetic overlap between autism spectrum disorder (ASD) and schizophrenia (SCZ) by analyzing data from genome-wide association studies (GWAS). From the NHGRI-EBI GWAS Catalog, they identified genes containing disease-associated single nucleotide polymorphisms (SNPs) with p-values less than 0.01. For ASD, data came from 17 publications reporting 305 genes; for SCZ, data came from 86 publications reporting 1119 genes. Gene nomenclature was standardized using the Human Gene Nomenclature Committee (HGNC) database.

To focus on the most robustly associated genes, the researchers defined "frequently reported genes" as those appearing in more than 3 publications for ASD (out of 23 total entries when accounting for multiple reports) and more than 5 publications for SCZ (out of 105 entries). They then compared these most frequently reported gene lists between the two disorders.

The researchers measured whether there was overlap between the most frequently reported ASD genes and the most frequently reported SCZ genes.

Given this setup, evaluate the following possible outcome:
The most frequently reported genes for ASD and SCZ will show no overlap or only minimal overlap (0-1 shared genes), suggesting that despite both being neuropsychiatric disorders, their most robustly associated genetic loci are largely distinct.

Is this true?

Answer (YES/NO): NO